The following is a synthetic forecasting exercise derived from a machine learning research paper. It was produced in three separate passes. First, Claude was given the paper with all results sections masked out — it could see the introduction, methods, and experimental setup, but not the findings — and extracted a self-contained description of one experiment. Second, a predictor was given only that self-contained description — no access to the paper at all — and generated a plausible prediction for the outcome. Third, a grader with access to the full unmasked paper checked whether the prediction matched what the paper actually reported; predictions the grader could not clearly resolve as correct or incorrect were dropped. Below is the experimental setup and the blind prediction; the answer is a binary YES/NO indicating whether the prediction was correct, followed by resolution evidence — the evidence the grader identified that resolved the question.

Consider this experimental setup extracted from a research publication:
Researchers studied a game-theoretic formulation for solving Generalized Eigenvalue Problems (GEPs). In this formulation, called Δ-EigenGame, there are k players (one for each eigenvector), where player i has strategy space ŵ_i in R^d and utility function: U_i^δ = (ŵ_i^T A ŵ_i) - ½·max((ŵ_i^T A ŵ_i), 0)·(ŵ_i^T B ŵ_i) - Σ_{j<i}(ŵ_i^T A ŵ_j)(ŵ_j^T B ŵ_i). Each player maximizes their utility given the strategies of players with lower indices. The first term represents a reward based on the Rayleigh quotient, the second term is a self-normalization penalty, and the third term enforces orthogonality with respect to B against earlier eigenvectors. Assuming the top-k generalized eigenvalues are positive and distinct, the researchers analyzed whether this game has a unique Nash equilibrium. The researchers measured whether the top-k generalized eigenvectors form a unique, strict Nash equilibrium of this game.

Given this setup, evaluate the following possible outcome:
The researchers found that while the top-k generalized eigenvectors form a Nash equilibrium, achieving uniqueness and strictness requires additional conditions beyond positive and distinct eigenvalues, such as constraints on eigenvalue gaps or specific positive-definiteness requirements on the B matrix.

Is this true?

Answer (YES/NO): NO